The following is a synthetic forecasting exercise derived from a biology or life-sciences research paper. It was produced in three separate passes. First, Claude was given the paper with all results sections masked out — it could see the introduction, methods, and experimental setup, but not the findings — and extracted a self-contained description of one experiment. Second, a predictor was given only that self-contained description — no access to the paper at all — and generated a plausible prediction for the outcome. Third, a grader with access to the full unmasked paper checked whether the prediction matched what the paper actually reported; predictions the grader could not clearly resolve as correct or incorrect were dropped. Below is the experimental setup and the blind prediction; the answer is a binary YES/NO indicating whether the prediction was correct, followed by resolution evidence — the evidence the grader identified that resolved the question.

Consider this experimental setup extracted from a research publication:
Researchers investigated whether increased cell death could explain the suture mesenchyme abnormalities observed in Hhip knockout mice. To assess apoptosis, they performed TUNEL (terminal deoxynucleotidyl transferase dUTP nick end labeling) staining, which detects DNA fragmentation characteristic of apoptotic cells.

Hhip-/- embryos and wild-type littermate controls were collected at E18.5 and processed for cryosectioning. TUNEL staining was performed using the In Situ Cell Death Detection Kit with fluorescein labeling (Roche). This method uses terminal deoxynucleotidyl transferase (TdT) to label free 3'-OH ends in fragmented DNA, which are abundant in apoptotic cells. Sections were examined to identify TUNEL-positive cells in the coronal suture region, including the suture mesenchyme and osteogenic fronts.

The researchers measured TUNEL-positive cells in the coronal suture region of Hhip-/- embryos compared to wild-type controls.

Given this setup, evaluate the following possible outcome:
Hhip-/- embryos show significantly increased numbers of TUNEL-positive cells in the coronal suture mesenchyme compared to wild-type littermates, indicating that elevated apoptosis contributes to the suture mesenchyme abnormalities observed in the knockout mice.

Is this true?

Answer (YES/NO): NO